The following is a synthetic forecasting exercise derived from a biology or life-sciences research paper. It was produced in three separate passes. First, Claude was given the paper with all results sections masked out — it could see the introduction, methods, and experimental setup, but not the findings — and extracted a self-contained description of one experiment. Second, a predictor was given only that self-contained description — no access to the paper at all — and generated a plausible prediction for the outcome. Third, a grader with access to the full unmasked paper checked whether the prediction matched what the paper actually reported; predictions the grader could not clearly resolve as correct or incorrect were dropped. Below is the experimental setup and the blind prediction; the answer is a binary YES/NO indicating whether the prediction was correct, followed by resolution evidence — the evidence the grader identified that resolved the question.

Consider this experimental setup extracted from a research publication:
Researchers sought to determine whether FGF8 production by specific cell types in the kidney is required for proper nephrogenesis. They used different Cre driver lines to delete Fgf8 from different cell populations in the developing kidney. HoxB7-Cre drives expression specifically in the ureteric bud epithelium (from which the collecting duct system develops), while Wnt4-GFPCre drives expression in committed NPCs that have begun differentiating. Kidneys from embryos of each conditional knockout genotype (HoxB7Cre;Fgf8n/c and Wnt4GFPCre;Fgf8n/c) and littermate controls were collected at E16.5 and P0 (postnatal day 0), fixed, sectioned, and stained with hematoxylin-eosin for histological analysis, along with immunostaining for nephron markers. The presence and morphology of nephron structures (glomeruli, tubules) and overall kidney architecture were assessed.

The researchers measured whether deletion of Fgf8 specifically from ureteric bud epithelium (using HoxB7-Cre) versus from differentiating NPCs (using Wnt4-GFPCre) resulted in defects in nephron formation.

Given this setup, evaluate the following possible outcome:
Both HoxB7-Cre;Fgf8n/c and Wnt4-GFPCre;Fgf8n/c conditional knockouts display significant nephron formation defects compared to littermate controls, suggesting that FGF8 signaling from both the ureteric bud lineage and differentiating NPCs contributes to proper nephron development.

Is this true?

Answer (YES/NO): NO